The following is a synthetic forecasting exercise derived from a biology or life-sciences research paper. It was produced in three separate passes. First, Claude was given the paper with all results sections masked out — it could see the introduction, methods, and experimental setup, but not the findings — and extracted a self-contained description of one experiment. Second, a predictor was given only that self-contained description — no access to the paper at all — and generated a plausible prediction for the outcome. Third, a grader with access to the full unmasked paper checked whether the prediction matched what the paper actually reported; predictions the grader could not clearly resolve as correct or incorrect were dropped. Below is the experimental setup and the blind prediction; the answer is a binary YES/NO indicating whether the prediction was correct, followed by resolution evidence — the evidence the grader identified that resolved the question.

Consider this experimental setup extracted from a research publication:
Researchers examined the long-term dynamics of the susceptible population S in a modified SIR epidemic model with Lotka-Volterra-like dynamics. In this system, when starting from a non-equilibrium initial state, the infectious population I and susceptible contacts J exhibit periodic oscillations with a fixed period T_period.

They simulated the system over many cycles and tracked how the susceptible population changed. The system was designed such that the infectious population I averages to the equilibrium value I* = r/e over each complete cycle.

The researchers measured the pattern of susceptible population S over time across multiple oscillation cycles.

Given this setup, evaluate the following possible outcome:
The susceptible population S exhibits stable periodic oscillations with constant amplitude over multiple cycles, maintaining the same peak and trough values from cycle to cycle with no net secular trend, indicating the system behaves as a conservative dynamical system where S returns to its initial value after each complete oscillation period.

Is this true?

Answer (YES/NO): NO